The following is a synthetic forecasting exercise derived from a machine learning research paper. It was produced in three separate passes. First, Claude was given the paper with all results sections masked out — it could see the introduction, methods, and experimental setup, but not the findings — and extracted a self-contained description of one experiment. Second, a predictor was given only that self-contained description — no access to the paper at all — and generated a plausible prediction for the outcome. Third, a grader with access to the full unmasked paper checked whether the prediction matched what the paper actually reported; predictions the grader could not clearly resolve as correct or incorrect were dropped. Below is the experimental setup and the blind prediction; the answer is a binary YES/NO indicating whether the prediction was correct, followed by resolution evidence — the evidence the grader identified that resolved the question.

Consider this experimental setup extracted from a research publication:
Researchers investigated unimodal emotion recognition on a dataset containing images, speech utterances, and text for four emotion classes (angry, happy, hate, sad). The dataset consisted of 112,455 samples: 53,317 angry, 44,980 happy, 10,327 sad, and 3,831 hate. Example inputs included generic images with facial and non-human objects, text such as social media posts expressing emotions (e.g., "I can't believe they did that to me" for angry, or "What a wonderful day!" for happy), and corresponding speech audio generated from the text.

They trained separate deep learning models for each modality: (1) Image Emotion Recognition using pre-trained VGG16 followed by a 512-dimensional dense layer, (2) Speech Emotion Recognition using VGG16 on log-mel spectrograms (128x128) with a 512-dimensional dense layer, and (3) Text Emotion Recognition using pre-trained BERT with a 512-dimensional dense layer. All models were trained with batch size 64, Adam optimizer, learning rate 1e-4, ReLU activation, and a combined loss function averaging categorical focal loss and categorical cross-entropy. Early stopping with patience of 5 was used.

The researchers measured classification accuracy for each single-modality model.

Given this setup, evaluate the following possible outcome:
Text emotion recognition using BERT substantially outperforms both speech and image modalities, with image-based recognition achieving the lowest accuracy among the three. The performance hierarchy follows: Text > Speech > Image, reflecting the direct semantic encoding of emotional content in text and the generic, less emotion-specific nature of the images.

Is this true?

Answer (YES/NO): NO